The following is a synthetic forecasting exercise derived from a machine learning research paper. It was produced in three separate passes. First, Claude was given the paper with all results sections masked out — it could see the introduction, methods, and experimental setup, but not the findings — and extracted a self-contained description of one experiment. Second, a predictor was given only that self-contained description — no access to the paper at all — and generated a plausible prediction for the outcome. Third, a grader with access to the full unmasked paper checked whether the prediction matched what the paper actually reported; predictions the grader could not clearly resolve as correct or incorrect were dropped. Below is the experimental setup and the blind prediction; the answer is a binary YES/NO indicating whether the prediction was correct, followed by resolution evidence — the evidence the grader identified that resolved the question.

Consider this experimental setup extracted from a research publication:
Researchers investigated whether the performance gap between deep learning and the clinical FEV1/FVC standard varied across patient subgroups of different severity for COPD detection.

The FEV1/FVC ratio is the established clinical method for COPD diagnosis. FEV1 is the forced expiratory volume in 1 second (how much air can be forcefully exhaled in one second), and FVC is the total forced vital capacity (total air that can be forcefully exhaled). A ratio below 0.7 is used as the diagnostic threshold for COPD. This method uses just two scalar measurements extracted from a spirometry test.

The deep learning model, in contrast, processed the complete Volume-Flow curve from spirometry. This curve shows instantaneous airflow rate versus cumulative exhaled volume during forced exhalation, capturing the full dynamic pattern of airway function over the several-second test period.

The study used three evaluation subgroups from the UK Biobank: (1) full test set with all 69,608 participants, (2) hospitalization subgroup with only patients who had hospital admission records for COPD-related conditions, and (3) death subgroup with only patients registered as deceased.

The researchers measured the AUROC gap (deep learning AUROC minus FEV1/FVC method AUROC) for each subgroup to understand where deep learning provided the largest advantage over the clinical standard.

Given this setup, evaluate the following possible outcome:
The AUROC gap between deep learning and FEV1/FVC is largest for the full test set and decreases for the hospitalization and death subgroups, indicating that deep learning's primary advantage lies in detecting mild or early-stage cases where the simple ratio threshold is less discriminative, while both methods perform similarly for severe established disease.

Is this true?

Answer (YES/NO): NO